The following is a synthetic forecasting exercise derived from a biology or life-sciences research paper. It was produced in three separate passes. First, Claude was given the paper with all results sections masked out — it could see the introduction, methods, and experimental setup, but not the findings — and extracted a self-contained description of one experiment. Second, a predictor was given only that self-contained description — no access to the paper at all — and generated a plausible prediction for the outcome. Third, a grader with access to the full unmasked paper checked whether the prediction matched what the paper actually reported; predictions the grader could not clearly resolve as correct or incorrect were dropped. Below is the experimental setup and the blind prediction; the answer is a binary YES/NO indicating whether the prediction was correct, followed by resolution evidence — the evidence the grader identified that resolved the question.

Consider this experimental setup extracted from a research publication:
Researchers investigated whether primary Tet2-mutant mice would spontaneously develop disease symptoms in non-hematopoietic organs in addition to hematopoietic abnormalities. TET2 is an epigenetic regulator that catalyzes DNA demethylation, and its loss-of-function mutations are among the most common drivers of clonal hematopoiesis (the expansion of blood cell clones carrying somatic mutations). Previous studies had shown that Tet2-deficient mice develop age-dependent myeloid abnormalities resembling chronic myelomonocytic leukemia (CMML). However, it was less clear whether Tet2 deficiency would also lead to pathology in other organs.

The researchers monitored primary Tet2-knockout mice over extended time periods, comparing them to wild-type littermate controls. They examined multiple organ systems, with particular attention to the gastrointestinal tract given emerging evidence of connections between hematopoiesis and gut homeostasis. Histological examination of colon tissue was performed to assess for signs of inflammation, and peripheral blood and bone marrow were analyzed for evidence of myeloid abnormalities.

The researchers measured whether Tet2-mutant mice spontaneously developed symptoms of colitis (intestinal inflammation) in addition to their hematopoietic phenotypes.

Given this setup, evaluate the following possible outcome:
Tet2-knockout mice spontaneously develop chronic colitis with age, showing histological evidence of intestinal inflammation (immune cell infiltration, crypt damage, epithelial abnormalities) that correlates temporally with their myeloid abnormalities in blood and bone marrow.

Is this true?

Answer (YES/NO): NO